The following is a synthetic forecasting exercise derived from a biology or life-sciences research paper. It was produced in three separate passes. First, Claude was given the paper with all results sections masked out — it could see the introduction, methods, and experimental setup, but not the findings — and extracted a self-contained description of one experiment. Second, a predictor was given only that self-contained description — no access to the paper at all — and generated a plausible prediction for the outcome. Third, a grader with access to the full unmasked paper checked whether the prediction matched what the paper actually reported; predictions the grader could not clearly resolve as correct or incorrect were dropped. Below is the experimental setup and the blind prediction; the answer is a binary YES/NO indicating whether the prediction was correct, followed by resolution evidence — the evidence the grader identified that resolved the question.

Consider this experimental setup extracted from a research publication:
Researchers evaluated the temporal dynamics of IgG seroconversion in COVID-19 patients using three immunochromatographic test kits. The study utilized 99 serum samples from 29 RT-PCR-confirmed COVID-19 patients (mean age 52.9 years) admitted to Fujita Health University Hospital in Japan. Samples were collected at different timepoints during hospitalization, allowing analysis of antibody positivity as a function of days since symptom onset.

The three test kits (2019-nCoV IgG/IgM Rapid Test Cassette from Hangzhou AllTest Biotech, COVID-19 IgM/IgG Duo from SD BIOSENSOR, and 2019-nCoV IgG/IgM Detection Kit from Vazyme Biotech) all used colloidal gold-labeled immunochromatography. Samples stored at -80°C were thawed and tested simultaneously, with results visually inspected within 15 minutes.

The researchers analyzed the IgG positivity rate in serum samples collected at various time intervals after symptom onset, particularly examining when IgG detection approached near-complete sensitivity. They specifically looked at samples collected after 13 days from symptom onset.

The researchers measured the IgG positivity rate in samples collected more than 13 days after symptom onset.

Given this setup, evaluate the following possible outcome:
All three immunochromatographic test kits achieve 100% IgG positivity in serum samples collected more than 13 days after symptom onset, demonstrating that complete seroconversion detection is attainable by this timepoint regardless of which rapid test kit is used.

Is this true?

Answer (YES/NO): NO